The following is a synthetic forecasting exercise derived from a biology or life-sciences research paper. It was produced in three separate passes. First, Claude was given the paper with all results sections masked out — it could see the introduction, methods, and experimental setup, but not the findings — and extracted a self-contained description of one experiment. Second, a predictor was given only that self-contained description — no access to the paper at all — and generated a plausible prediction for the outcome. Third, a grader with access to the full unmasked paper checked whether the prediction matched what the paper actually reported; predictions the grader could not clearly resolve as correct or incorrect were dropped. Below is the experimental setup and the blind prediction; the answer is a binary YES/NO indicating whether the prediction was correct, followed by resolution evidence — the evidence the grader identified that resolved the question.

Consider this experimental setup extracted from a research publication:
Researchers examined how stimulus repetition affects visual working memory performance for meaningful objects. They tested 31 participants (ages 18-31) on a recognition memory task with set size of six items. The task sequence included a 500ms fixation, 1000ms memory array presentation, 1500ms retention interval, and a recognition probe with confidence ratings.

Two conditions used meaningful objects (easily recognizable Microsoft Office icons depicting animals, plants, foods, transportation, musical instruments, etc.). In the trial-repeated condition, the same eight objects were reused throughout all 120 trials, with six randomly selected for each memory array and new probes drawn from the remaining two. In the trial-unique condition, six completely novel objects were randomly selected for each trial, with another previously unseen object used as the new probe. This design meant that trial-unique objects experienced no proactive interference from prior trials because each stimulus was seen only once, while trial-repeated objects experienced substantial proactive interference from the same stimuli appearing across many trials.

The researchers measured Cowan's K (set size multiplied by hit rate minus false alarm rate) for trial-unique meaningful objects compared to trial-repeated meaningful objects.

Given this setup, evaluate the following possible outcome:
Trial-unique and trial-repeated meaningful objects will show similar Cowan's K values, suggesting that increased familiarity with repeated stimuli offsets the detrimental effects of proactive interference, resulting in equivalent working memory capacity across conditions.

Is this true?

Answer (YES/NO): NO